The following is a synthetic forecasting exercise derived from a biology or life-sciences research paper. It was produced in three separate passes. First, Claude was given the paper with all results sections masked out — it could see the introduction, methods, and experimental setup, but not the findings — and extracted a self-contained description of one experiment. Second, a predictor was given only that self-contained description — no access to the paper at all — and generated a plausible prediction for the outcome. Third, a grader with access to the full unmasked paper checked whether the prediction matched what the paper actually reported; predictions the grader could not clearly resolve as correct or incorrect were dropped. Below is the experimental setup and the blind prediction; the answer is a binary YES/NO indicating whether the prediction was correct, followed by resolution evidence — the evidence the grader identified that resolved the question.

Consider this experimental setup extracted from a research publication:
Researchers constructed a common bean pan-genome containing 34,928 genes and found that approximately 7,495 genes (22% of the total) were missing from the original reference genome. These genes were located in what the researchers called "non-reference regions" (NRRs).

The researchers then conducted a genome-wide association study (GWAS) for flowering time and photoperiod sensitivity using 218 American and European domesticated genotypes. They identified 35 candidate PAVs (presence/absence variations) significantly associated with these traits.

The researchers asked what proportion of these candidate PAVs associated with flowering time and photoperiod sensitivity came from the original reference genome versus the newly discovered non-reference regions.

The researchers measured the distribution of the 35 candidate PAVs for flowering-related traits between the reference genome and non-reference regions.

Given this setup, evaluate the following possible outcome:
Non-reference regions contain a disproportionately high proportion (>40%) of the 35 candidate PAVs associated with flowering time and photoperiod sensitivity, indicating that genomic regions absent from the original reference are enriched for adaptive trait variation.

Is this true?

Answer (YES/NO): YES